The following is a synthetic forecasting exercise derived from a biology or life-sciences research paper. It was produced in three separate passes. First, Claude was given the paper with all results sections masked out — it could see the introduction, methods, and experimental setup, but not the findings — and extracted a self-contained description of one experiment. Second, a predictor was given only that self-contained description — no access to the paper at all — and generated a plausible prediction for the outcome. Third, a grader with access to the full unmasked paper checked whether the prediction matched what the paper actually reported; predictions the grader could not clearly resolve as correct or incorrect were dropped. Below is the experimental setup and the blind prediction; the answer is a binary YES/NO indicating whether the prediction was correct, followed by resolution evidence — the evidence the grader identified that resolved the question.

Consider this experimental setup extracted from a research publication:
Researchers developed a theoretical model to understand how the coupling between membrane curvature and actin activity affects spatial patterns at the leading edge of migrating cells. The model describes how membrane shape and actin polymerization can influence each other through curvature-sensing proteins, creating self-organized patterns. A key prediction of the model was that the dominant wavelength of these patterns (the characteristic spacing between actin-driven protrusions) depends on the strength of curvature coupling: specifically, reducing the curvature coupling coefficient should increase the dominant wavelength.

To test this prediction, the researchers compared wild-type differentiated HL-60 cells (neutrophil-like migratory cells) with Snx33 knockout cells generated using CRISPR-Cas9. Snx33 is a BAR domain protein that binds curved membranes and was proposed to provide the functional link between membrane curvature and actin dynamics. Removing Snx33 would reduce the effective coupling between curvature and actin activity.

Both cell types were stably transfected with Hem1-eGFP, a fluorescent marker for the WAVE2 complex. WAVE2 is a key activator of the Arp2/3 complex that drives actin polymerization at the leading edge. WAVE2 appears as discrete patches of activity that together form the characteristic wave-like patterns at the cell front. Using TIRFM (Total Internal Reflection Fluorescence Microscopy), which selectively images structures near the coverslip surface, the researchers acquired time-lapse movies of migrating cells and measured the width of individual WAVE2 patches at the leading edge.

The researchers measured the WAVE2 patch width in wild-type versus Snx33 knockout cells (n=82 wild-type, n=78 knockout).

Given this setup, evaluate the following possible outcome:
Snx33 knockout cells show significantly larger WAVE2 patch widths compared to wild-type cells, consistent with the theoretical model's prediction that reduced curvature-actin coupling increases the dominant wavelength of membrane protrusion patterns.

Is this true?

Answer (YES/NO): YES